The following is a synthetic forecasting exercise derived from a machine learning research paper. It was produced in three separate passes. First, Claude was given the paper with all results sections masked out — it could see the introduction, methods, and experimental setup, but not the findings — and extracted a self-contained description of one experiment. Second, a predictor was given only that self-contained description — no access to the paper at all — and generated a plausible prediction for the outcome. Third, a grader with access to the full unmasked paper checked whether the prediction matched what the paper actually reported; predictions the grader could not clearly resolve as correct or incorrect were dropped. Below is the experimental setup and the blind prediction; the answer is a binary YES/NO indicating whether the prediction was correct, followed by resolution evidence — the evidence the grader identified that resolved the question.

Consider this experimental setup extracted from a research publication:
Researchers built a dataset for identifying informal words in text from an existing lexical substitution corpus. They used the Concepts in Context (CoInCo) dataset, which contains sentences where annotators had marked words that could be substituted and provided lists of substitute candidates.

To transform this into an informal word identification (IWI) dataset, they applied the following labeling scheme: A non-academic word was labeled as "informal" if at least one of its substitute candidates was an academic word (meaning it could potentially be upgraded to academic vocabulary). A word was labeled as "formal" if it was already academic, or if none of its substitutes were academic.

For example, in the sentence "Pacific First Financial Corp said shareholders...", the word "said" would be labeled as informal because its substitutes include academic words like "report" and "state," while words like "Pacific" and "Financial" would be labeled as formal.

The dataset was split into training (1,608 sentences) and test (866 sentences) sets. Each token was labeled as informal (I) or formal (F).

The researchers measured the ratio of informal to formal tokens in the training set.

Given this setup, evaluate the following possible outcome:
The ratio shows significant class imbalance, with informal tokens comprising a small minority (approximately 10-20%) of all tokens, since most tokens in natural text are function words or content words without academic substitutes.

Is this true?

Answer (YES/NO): NO